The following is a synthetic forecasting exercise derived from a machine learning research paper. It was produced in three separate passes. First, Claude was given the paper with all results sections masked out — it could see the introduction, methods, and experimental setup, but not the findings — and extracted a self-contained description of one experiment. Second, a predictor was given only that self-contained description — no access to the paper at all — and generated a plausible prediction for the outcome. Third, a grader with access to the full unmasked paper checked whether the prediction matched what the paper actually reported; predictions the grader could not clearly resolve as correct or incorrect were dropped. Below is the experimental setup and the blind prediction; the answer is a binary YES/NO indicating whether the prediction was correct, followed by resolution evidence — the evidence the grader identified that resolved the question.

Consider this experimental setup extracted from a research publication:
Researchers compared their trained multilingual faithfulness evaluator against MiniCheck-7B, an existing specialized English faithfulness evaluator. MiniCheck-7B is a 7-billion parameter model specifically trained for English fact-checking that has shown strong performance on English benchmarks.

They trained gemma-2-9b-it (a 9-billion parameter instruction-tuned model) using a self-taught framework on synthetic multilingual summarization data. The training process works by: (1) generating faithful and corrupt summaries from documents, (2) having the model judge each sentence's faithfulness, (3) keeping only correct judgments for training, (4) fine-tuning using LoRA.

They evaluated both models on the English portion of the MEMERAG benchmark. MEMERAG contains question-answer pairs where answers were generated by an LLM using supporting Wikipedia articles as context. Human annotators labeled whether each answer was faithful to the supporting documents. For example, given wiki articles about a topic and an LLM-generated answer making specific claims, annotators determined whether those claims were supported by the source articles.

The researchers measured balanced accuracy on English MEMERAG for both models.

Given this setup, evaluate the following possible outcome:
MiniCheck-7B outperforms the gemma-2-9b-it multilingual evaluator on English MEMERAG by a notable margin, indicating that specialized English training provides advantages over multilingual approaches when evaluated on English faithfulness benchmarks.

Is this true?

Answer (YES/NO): NO